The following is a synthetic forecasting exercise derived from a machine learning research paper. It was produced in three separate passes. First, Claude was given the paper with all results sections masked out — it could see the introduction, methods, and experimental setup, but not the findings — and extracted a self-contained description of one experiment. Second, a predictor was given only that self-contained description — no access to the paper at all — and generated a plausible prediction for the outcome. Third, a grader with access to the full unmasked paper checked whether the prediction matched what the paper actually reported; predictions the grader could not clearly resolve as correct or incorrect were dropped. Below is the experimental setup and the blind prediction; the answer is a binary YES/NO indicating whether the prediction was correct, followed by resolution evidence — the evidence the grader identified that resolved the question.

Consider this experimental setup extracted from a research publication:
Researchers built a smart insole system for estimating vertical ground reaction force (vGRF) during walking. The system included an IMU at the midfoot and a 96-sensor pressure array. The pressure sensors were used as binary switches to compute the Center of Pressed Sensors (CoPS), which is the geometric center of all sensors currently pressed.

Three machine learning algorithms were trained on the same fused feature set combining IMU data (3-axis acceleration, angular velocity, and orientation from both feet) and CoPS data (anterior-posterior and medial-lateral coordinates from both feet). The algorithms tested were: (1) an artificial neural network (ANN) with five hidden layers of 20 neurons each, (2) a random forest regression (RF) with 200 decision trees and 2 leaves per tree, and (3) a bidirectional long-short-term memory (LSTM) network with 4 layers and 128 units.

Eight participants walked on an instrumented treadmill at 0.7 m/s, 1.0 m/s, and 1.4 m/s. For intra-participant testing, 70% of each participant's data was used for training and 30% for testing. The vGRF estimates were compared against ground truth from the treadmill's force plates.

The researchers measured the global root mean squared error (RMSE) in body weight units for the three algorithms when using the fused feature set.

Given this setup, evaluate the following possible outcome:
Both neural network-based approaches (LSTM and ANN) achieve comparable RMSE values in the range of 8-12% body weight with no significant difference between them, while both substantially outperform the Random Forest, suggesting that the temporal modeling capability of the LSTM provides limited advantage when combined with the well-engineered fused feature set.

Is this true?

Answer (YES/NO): NO